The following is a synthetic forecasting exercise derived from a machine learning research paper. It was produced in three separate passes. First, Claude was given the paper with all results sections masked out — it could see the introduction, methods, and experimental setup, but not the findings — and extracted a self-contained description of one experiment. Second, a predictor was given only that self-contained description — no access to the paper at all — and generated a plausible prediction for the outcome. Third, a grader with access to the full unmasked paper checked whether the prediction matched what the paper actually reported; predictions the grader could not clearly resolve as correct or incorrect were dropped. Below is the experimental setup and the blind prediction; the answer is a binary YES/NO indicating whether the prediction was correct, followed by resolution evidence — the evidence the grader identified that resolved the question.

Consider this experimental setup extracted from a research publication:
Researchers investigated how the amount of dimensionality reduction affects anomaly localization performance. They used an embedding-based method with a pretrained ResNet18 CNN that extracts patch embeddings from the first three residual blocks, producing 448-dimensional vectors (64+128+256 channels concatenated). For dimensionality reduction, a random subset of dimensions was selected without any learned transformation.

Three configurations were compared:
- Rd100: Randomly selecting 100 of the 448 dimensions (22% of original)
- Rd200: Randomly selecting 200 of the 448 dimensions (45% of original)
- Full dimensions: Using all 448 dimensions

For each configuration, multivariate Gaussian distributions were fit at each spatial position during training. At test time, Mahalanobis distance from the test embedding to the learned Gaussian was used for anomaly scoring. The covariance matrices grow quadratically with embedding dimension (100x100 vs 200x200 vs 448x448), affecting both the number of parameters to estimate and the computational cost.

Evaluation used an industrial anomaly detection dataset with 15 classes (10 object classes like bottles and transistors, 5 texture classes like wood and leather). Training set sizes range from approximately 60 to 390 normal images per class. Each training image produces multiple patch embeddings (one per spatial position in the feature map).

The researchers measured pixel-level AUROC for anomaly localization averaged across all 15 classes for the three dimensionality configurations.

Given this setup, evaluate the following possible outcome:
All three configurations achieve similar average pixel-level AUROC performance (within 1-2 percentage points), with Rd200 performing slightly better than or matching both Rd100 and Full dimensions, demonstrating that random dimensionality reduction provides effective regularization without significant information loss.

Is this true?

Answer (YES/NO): NO